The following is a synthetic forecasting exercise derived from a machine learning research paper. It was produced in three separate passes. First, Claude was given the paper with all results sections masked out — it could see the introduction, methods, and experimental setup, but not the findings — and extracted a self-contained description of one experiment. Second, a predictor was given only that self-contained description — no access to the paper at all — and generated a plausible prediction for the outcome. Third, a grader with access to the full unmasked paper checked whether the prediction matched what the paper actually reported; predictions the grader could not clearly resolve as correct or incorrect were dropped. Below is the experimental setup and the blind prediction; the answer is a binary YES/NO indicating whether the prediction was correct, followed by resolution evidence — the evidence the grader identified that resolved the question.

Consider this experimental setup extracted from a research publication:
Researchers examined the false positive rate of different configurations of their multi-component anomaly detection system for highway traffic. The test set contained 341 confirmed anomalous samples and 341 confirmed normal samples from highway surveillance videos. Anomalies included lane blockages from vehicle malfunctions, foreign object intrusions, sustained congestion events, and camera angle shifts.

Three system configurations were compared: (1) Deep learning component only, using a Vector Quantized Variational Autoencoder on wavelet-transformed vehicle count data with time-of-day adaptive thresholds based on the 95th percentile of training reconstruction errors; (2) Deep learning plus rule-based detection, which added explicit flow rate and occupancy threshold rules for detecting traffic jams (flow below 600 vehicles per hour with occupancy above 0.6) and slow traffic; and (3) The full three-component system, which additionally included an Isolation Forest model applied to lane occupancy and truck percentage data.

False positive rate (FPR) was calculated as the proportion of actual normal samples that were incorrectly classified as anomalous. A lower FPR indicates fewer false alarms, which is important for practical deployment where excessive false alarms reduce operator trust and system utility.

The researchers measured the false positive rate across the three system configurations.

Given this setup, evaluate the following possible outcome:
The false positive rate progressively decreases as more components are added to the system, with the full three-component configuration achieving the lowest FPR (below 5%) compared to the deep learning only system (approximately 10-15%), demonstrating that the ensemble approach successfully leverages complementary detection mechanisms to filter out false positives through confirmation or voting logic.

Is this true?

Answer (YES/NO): NO